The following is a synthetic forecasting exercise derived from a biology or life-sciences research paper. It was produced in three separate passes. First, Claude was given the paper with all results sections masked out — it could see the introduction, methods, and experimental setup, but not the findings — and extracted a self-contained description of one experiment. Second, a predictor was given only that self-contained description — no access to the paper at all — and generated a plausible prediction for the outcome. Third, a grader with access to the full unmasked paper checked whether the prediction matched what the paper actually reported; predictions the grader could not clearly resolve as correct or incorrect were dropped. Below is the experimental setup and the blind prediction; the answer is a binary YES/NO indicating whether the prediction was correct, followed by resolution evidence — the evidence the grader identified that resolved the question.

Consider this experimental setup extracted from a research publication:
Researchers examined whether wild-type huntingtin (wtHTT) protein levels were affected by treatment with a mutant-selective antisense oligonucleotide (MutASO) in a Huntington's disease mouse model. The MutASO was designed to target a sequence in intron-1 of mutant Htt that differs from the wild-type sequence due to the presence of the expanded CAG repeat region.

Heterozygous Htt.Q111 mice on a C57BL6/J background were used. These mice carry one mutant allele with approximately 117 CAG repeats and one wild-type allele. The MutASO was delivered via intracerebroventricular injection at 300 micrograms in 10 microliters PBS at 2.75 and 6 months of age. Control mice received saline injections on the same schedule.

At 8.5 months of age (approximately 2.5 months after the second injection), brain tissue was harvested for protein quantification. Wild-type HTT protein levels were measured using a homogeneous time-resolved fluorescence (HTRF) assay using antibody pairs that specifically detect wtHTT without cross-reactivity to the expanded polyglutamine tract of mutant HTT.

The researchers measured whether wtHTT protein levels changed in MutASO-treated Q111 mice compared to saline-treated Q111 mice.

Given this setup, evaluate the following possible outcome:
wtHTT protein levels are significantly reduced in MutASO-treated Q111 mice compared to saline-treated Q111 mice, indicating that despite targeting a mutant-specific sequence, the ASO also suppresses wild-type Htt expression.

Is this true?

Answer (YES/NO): NO